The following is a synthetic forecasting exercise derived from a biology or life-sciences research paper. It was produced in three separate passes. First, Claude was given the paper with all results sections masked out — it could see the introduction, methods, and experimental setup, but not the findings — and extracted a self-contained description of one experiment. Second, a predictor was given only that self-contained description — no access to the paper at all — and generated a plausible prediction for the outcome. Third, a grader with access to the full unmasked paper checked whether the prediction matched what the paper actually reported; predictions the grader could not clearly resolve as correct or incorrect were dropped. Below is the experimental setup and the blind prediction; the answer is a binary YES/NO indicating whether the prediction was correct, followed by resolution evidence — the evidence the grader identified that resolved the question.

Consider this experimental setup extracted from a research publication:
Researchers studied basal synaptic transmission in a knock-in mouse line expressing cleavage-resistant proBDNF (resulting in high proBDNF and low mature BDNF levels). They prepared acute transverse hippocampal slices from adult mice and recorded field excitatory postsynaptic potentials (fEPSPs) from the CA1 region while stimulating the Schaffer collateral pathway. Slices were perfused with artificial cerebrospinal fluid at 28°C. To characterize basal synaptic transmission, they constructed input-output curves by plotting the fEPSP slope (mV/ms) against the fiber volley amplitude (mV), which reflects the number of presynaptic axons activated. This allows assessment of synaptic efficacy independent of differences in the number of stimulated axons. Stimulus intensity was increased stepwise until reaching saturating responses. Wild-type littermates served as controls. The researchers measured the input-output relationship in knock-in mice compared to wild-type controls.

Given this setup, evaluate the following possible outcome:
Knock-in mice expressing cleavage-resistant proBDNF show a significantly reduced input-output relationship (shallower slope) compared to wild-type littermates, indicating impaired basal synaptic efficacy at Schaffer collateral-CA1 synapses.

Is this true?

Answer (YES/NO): YES